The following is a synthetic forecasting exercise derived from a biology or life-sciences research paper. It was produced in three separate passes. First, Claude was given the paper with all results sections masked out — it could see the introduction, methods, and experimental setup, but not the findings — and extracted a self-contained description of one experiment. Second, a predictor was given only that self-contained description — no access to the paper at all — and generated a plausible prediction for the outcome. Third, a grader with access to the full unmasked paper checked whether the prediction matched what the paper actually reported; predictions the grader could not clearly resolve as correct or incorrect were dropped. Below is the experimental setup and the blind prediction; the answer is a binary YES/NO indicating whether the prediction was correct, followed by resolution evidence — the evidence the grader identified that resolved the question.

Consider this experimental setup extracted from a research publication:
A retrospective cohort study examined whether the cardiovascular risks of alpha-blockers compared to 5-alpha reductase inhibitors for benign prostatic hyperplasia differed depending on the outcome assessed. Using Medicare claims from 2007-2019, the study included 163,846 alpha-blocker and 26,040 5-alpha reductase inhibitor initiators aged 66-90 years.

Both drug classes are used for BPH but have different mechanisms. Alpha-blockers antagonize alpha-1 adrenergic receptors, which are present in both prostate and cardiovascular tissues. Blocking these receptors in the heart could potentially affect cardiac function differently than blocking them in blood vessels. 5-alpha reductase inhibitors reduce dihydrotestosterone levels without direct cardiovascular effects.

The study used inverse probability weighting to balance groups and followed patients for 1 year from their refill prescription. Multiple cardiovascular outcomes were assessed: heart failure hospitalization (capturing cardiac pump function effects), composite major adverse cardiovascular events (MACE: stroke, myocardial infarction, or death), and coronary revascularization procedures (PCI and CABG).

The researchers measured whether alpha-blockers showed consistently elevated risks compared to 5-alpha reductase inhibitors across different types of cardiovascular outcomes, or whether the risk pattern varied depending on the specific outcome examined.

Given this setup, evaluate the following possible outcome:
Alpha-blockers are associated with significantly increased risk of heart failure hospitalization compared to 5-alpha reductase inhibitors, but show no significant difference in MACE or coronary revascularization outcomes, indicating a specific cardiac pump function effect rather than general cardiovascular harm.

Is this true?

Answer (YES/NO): NO